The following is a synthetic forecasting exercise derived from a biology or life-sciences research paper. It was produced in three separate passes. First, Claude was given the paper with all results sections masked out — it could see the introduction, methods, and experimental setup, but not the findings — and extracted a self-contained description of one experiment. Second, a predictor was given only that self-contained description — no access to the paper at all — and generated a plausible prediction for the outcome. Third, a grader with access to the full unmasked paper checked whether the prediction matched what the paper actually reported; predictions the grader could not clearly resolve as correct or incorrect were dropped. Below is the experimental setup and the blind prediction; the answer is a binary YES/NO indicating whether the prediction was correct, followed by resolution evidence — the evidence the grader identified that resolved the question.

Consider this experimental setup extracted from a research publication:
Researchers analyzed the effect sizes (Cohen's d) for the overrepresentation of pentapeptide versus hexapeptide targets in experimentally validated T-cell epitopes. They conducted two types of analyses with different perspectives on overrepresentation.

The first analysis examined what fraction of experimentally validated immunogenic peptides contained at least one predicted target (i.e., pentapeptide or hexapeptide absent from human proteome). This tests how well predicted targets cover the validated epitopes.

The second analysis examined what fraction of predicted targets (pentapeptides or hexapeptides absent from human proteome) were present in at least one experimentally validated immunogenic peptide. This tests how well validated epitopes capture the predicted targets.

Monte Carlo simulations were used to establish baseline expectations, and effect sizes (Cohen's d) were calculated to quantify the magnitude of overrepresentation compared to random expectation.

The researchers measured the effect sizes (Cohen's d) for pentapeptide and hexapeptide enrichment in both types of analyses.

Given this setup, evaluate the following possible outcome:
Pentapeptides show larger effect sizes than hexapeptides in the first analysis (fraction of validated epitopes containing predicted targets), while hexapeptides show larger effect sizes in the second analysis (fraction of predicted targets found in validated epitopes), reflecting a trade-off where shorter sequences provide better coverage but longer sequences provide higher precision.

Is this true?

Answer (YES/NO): YES